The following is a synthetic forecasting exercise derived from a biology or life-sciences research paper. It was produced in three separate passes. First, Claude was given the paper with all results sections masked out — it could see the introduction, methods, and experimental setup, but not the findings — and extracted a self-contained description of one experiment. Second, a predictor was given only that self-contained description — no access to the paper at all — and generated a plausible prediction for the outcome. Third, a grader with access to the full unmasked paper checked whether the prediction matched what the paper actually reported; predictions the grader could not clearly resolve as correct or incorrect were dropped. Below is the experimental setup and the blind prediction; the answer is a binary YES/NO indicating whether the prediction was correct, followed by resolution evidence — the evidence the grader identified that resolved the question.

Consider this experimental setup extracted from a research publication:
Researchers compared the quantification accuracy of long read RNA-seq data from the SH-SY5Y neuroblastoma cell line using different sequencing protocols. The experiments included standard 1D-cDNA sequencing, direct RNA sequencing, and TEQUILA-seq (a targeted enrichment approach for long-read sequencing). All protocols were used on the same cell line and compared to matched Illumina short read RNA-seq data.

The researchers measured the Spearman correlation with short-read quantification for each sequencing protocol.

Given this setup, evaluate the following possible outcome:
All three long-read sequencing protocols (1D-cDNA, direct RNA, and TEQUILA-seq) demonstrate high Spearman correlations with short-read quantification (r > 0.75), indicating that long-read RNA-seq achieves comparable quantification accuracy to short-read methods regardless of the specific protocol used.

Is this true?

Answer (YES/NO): NO